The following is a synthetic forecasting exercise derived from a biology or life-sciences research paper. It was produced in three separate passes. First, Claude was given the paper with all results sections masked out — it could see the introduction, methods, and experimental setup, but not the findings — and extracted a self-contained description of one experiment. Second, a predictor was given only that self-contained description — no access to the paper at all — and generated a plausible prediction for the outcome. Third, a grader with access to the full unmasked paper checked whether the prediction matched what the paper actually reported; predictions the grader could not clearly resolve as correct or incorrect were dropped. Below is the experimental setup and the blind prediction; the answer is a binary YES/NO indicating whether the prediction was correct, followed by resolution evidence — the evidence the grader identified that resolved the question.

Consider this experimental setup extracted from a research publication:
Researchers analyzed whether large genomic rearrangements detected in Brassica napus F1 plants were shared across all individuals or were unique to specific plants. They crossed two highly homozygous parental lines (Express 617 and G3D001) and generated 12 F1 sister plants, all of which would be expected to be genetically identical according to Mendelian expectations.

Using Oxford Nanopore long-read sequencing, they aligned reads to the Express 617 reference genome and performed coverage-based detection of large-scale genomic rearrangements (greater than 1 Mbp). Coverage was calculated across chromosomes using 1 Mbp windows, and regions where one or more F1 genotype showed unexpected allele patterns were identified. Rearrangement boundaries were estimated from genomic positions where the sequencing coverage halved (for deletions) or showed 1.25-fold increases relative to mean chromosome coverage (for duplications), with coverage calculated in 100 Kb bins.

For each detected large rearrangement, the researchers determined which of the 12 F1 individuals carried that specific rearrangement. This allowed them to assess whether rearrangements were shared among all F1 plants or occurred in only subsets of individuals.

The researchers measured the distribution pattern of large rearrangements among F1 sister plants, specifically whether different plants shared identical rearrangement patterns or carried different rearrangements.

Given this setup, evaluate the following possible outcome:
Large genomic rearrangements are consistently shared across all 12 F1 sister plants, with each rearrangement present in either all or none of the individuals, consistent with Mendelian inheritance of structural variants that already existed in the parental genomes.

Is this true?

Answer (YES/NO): NO